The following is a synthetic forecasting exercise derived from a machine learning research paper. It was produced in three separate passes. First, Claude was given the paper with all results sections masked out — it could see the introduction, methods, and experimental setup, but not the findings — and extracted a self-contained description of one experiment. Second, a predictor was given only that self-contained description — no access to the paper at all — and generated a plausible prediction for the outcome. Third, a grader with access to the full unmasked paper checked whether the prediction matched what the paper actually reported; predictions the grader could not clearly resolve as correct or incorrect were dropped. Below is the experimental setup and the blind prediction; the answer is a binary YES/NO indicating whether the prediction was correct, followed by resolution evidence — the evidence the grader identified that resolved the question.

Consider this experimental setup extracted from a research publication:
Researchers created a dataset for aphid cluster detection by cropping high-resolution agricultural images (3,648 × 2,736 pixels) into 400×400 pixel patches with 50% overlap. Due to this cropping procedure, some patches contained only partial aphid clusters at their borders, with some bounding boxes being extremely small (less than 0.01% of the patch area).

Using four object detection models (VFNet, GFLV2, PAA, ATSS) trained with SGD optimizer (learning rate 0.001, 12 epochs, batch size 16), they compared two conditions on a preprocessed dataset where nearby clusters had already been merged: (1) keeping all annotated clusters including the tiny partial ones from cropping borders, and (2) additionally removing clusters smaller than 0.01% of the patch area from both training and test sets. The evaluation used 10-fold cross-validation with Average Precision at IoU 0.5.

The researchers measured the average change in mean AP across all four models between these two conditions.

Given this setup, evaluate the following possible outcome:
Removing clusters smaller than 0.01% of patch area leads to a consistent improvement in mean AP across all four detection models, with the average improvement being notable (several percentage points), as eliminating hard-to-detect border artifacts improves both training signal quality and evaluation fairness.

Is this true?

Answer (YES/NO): YES